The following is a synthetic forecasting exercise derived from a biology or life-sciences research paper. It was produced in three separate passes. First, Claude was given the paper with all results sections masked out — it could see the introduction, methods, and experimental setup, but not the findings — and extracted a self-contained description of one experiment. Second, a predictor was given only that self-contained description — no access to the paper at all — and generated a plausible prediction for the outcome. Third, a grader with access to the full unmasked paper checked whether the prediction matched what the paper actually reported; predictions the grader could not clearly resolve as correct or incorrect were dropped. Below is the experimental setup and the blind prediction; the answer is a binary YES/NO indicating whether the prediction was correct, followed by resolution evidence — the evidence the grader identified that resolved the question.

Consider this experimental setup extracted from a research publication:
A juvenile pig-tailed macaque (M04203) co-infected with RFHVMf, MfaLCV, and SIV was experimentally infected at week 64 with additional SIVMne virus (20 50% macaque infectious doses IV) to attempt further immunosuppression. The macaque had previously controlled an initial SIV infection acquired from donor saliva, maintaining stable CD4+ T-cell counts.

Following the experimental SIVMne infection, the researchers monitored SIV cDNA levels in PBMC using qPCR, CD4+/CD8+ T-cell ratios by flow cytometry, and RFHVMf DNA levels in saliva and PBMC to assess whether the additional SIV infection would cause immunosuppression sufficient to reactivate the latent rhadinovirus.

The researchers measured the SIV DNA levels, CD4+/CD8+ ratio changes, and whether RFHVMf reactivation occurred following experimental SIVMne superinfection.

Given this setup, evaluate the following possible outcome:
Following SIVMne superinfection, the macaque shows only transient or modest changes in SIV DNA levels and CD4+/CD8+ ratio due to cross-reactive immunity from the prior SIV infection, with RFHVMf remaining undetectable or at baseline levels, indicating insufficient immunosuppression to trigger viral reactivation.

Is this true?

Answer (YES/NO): YES